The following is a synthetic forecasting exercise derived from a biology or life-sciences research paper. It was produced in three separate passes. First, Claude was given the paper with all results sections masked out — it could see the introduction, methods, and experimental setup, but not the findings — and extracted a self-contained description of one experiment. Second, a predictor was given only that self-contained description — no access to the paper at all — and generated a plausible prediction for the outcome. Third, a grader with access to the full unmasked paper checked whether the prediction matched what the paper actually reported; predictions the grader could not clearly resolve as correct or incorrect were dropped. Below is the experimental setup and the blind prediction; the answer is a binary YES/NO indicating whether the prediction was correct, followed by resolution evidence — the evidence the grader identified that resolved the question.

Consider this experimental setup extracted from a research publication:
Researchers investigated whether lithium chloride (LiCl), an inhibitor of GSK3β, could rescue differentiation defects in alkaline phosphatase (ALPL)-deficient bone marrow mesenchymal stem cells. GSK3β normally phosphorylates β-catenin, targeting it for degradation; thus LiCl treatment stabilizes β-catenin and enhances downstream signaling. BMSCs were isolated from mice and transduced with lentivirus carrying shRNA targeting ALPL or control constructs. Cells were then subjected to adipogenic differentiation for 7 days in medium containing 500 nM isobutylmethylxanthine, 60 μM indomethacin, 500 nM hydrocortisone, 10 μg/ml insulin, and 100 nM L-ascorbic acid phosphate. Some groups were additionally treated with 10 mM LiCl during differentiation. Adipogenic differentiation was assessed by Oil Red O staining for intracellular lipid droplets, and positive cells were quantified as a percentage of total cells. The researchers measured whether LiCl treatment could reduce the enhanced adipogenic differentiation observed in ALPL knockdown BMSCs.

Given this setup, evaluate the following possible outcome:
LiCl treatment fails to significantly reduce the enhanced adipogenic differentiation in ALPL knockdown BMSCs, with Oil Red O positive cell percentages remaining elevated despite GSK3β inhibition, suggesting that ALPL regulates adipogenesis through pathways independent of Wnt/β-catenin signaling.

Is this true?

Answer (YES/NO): NO